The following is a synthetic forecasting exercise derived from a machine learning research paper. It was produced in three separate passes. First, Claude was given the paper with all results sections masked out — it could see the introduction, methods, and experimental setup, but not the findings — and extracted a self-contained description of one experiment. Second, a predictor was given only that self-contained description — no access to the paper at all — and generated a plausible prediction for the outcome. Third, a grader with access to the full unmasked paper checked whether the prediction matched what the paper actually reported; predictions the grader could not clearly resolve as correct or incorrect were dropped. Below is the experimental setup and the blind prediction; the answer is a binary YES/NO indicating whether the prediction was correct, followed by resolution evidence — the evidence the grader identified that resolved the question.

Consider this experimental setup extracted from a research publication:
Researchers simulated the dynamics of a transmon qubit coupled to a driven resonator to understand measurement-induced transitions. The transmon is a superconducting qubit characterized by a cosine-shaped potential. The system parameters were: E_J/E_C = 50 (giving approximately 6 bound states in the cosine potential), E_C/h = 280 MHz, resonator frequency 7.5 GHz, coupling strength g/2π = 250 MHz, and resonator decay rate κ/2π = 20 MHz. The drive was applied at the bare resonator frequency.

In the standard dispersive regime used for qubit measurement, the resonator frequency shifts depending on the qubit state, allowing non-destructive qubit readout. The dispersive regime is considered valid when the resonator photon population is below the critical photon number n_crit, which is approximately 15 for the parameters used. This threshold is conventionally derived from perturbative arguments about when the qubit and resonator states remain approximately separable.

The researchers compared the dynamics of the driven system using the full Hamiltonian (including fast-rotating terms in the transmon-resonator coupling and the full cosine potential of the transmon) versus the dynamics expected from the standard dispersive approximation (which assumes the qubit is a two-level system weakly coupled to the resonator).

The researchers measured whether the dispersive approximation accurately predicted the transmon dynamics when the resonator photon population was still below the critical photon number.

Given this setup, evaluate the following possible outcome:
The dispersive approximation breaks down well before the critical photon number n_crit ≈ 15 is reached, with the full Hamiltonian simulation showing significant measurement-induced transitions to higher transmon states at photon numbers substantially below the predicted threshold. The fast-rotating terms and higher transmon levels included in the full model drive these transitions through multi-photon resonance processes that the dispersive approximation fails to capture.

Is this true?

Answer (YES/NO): NO